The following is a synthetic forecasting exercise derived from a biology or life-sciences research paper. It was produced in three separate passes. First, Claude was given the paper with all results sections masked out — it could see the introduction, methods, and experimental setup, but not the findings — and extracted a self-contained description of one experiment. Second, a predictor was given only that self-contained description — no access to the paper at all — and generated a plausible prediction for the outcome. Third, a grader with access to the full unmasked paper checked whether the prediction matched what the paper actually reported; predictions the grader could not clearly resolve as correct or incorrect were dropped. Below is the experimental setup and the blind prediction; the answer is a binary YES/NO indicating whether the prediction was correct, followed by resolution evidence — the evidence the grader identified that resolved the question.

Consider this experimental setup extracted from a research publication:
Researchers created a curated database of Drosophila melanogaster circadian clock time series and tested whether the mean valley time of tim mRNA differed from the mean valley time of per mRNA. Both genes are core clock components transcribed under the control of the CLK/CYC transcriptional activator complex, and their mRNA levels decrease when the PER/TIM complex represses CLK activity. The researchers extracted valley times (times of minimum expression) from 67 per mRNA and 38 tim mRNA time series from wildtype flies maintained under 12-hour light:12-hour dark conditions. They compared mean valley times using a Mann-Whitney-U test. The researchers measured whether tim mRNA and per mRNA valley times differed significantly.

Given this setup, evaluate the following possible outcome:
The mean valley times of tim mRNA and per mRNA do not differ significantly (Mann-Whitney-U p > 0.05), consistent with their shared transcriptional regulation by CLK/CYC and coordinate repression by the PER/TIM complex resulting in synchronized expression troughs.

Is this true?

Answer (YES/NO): NO